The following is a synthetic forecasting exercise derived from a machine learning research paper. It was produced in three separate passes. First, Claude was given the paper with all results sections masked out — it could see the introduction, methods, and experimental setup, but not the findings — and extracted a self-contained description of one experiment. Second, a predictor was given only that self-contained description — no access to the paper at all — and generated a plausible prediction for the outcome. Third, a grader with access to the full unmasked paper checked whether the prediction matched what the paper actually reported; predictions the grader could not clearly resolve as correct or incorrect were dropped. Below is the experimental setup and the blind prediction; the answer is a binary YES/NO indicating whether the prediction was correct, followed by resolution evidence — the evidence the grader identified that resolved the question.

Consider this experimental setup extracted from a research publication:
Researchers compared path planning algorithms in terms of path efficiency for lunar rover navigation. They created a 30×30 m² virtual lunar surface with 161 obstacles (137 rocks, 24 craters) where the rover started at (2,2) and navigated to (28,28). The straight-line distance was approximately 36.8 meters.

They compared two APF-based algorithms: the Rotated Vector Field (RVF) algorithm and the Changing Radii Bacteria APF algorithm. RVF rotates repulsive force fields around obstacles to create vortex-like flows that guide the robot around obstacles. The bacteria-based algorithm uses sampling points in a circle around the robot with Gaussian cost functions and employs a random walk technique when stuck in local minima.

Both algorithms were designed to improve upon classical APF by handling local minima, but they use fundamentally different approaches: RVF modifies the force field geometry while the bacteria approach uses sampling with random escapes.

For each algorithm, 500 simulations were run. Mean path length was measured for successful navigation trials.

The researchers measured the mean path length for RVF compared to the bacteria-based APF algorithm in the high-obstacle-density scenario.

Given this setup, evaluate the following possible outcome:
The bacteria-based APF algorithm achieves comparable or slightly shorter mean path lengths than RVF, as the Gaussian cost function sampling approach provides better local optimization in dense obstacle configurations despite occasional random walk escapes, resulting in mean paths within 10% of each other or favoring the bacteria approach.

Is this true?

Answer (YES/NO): NO